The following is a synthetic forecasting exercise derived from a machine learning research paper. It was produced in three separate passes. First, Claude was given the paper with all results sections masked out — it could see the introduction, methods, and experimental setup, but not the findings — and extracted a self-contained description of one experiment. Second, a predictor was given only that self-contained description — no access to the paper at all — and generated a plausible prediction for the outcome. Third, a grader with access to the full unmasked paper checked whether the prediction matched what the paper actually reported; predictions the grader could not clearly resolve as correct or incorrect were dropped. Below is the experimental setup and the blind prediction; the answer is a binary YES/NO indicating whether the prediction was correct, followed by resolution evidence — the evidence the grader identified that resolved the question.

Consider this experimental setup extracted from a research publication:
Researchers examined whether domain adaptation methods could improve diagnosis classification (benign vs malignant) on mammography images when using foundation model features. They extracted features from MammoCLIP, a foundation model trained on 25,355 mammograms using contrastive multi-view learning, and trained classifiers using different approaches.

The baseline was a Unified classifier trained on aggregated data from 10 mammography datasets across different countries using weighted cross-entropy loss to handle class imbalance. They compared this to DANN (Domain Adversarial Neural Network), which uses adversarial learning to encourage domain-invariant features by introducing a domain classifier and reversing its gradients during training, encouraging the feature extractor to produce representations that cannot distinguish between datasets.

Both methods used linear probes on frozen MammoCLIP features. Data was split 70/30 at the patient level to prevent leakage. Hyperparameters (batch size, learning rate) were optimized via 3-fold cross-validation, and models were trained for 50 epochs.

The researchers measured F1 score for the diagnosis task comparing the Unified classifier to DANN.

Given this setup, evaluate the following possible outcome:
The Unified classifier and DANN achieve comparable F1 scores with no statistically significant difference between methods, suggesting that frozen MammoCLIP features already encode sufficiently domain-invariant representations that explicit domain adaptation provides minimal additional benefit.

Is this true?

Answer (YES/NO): NO